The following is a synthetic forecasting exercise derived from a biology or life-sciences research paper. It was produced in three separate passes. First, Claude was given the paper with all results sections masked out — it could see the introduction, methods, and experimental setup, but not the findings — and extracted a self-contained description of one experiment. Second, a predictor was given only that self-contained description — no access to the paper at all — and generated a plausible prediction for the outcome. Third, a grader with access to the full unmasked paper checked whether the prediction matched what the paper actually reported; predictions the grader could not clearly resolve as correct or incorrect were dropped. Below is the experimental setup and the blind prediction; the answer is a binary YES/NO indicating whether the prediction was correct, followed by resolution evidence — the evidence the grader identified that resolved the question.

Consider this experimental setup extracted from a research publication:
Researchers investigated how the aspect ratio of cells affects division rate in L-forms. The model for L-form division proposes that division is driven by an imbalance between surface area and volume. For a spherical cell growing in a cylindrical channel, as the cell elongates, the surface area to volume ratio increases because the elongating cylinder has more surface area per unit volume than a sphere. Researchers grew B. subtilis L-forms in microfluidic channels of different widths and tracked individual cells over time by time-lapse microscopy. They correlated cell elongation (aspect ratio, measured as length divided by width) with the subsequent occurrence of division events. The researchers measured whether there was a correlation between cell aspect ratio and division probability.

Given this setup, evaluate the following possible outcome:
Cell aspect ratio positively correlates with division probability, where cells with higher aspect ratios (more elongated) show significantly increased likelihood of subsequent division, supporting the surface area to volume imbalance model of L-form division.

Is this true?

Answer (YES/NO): NO